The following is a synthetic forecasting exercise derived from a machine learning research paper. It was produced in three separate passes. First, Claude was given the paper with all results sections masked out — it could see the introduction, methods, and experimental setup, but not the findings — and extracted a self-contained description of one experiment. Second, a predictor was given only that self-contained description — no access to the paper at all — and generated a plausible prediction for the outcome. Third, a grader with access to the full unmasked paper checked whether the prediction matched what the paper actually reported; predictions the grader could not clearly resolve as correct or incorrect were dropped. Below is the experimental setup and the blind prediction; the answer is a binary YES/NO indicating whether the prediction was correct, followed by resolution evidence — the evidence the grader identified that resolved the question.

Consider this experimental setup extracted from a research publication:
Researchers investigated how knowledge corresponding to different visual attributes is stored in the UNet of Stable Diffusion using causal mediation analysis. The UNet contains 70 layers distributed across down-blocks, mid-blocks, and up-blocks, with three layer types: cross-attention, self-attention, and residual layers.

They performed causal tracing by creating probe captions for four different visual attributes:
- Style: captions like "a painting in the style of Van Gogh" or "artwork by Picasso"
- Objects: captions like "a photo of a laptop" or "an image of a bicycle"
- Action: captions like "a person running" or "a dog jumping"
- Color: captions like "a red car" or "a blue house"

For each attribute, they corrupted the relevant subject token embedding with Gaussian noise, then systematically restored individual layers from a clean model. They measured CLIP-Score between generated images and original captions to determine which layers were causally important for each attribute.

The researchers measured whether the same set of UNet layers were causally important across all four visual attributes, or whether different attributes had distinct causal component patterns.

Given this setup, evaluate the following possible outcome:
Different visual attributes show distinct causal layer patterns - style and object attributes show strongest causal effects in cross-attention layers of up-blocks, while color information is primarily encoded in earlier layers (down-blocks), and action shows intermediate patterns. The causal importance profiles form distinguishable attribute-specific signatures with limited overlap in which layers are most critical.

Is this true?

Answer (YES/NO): NO